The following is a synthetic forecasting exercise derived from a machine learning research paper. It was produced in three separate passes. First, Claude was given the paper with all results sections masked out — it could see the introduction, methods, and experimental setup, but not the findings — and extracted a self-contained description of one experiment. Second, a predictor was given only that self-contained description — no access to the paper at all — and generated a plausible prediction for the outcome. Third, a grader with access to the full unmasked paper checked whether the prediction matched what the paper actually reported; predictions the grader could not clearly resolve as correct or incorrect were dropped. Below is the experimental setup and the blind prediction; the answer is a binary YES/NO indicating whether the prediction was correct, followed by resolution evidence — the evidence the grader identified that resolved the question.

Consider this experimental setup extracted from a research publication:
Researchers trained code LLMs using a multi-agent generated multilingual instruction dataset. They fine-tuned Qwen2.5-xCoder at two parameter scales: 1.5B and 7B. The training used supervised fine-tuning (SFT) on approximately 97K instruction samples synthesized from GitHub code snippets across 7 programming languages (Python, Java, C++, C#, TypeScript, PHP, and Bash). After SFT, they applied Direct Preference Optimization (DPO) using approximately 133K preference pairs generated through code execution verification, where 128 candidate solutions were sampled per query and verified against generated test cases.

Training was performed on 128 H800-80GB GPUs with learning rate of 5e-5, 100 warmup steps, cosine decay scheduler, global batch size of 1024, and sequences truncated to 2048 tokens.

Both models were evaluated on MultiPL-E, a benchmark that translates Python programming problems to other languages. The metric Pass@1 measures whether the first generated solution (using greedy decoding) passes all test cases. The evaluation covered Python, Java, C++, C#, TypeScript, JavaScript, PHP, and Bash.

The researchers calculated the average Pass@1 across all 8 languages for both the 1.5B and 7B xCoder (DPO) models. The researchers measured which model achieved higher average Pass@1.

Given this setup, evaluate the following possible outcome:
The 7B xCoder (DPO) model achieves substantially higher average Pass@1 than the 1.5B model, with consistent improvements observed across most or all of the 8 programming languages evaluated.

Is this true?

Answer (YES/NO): NO